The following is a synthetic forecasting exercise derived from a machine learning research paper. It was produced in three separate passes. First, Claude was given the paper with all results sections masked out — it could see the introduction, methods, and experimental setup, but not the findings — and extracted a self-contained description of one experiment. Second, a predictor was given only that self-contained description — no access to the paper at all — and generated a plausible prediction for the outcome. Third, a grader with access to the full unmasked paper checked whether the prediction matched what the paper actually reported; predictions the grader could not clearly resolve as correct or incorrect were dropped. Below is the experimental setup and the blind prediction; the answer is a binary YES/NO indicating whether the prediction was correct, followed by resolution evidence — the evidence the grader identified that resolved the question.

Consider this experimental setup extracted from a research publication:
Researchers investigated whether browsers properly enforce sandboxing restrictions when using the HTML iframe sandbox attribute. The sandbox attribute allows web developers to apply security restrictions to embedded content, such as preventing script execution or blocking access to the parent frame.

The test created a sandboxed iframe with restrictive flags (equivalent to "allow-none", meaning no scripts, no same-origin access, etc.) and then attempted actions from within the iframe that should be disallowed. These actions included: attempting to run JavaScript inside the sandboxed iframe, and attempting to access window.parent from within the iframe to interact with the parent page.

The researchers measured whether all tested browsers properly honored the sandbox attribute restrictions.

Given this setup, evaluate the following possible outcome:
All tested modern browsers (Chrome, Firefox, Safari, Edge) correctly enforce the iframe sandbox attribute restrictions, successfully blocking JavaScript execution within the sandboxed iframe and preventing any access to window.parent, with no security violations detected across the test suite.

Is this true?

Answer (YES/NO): YES